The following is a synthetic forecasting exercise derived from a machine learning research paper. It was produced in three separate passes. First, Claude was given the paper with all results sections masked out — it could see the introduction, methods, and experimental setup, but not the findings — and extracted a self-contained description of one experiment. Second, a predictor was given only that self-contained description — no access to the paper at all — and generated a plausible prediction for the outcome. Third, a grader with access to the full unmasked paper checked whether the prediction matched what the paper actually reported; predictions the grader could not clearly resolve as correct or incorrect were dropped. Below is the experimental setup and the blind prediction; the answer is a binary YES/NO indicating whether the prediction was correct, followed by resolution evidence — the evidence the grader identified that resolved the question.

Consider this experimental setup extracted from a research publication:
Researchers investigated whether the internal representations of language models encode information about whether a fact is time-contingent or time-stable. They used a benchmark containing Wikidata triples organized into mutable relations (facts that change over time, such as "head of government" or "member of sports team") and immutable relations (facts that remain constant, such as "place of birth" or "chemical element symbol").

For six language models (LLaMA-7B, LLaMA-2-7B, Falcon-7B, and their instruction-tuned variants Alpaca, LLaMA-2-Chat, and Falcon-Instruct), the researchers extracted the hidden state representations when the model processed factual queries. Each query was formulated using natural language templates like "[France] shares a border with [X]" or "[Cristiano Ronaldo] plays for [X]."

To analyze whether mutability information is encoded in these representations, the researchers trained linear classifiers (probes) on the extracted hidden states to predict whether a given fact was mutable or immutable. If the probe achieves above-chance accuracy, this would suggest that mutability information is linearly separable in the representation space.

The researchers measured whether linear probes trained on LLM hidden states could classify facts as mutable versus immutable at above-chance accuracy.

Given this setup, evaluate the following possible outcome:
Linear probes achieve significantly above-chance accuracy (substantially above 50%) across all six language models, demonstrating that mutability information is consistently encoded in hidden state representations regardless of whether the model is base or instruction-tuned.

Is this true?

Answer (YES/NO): YES